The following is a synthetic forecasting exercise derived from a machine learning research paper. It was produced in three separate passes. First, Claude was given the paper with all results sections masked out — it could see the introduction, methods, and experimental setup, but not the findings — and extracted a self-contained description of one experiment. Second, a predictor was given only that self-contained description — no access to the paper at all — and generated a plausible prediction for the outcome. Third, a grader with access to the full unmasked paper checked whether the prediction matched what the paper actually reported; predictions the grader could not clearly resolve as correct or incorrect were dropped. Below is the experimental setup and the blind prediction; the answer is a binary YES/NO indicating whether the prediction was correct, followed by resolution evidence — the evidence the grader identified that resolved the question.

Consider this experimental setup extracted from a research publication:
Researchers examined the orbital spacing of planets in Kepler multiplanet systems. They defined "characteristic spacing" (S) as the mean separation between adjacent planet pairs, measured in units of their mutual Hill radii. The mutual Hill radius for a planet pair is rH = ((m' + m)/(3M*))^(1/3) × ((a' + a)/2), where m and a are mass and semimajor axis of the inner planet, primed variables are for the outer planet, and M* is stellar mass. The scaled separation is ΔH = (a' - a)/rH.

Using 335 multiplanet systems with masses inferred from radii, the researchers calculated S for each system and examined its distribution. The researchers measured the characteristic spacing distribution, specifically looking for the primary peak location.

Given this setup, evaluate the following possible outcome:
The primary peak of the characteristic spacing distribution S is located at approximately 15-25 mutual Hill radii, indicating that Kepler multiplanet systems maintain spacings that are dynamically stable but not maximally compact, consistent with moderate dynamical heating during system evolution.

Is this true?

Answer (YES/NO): YES